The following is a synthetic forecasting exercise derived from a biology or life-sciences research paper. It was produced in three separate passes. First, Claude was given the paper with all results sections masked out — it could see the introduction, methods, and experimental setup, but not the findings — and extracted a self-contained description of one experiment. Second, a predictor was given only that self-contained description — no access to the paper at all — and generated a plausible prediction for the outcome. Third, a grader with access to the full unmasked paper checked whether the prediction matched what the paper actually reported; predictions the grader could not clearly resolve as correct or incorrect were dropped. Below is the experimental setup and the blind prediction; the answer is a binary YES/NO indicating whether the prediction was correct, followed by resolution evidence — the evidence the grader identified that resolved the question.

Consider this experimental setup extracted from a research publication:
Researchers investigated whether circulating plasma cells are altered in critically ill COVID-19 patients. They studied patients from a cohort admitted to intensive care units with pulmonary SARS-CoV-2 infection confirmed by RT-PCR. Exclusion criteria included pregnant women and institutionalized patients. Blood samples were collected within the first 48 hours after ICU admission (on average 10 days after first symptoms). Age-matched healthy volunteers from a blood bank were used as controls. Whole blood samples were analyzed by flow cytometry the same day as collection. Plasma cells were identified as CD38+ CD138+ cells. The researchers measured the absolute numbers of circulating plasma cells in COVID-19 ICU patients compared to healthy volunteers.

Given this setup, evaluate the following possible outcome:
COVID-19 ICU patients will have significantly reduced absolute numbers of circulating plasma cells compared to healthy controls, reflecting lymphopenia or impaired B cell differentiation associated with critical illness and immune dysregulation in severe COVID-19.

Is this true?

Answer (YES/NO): NO